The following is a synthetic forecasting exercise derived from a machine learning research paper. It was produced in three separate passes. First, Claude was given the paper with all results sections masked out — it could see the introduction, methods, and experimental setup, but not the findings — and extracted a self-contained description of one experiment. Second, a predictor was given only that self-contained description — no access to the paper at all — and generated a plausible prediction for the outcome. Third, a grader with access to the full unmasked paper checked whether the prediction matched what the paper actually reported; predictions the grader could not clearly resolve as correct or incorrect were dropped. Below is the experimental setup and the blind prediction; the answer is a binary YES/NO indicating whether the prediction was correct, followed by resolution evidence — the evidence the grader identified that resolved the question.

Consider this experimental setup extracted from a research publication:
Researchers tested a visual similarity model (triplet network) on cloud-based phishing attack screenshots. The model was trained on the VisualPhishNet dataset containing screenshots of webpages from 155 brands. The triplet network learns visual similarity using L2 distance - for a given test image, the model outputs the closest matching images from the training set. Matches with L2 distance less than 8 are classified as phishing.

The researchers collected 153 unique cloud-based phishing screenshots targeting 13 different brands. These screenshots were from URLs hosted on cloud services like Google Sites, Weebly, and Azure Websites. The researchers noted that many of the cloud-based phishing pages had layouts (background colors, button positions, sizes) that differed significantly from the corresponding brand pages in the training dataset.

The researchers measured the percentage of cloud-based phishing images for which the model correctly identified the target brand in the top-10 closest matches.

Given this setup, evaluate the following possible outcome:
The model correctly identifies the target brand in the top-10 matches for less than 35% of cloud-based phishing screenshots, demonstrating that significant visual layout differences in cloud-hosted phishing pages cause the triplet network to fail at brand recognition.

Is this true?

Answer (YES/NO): NO